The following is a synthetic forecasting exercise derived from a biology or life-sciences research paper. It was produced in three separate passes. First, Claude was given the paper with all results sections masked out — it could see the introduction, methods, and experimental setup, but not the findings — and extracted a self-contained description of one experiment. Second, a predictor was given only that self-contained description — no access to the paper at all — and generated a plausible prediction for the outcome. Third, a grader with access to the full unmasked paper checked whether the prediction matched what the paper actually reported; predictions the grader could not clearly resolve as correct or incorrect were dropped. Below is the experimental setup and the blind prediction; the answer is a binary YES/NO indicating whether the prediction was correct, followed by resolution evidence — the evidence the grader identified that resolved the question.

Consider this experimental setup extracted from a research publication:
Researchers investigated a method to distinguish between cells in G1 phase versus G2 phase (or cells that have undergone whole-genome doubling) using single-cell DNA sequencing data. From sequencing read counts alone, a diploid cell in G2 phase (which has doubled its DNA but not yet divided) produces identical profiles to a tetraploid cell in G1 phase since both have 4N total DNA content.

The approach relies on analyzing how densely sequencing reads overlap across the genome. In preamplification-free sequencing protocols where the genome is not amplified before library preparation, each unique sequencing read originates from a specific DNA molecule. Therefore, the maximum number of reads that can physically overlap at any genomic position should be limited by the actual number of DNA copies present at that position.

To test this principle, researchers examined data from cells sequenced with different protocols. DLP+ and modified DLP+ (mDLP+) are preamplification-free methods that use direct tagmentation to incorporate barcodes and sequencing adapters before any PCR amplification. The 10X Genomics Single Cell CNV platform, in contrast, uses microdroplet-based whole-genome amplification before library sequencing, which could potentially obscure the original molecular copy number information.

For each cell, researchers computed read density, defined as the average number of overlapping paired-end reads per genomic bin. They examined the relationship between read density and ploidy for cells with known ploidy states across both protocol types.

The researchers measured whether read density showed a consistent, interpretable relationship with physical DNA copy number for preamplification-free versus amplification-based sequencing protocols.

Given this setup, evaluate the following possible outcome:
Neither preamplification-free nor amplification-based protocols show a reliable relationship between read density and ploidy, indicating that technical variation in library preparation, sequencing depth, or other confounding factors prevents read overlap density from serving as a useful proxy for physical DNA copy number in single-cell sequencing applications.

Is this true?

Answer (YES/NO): NO